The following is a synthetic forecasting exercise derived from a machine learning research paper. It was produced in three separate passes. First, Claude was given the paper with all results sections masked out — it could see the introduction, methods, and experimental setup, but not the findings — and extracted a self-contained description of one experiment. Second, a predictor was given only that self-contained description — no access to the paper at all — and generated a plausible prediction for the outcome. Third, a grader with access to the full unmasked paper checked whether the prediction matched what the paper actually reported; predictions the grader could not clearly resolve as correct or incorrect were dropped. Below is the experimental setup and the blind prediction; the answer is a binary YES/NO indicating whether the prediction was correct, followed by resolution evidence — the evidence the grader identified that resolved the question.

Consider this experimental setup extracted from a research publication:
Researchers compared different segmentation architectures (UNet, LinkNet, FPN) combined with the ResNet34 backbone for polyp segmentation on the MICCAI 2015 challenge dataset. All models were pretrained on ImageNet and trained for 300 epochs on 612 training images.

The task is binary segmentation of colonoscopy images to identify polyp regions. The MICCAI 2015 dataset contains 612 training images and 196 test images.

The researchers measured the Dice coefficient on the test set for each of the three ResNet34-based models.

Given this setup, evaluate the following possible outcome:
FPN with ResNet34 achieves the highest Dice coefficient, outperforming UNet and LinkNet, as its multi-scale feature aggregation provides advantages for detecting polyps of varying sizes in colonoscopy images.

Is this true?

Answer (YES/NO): NO